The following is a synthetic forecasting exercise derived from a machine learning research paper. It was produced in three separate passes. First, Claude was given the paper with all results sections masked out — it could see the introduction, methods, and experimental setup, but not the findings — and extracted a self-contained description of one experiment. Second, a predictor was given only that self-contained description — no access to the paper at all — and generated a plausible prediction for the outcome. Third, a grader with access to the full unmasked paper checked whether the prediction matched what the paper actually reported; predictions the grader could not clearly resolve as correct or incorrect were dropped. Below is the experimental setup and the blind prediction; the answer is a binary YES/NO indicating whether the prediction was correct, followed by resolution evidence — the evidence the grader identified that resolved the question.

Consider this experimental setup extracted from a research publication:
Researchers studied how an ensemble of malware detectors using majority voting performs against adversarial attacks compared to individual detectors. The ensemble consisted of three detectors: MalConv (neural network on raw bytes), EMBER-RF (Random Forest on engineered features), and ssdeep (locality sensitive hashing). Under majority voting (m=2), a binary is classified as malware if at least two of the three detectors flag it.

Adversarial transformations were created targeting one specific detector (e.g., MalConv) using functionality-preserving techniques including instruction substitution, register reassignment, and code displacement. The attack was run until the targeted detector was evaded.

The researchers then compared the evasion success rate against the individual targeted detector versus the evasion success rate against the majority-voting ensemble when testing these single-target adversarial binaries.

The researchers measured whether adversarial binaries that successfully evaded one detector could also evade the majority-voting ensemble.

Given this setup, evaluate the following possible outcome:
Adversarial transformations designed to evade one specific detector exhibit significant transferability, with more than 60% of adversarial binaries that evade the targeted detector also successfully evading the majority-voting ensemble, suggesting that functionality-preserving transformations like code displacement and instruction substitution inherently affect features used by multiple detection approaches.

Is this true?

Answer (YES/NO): NO